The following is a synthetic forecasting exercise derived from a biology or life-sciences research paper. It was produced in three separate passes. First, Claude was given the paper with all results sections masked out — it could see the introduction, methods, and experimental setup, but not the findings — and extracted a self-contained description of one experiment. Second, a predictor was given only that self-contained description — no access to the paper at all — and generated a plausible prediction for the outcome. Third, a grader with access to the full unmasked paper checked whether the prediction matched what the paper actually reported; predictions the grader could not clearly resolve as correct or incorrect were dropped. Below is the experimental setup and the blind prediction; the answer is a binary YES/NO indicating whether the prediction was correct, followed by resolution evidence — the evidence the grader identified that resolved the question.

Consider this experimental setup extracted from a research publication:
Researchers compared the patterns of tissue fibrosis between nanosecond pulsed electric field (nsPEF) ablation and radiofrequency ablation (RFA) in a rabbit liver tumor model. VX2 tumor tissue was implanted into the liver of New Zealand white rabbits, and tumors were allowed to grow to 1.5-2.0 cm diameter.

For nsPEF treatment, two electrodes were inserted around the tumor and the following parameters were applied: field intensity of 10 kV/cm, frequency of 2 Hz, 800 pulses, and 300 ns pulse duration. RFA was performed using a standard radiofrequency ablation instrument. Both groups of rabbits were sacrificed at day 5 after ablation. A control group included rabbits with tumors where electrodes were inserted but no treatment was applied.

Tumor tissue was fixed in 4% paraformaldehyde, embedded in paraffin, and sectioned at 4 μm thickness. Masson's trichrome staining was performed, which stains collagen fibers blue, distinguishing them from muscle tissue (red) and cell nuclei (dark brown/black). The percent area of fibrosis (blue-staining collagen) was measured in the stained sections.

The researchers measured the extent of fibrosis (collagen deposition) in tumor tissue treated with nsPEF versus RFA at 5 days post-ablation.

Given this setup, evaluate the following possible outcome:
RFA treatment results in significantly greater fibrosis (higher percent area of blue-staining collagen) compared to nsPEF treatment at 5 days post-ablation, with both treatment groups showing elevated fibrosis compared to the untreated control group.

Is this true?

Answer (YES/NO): NO